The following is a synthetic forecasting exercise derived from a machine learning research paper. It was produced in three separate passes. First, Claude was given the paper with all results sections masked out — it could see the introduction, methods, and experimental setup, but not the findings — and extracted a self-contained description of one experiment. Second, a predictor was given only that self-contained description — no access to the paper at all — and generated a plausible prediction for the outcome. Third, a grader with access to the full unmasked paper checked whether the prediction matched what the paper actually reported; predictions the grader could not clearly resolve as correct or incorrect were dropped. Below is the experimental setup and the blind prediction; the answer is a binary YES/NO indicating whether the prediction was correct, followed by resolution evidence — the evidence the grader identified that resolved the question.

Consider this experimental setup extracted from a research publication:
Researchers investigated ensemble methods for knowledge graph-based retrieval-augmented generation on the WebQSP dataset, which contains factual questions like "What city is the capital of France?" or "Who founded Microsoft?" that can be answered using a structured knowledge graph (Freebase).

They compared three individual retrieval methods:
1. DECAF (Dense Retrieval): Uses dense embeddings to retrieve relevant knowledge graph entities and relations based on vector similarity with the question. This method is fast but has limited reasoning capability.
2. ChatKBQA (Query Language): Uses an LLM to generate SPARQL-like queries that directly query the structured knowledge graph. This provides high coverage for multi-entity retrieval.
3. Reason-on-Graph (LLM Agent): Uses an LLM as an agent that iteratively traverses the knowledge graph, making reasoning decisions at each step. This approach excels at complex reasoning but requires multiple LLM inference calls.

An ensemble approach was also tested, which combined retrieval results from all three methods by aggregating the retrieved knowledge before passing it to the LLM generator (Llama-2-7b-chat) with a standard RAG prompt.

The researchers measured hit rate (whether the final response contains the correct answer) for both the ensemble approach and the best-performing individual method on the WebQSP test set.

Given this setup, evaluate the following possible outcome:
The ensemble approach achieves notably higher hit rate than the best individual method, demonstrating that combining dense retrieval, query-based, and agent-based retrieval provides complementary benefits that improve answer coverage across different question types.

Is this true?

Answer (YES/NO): NO